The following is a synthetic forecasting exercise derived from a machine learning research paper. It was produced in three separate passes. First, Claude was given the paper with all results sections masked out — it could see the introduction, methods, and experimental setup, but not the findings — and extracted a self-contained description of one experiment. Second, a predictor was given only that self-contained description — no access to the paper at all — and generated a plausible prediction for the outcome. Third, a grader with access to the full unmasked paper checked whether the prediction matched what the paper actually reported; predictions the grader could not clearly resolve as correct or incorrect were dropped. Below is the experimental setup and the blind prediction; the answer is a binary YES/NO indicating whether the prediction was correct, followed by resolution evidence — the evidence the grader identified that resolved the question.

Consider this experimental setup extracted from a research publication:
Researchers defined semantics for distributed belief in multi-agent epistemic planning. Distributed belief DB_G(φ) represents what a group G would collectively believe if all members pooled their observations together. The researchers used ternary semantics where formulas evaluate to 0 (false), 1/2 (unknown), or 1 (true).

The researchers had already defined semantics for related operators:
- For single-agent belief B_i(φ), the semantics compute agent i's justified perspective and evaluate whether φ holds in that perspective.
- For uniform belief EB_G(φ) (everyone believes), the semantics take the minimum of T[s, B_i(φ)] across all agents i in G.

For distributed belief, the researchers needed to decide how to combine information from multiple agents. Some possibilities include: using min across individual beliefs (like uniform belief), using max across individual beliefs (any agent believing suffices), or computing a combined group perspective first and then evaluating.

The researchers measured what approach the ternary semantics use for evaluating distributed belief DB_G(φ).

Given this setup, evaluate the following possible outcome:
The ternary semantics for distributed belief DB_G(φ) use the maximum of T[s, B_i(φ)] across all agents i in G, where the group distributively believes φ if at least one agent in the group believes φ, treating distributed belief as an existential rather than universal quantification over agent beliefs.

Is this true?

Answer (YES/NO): NO